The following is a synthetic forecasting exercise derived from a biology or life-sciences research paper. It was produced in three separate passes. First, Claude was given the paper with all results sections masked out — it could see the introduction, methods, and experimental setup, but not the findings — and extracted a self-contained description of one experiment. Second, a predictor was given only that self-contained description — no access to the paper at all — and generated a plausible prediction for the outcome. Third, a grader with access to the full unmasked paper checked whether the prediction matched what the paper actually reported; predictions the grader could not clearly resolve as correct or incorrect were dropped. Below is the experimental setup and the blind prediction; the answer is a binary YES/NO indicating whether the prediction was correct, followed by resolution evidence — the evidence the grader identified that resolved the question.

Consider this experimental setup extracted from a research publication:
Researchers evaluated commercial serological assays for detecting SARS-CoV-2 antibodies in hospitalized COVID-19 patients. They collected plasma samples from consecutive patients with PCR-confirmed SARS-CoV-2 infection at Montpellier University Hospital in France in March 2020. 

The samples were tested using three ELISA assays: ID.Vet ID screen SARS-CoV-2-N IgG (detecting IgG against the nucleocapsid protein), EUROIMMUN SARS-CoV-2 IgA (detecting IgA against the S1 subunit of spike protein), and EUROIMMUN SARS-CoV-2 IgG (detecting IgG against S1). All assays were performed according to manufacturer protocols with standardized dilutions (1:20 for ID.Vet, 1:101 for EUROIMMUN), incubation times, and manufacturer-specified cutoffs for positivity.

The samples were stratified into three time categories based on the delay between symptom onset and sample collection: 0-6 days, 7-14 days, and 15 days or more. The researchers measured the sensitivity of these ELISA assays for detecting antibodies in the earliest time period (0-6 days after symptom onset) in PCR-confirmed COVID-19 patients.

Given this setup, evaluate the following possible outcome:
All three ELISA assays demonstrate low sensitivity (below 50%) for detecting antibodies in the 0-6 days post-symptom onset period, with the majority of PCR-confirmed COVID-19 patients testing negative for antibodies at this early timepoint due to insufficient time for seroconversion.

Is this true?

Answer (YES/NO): YES